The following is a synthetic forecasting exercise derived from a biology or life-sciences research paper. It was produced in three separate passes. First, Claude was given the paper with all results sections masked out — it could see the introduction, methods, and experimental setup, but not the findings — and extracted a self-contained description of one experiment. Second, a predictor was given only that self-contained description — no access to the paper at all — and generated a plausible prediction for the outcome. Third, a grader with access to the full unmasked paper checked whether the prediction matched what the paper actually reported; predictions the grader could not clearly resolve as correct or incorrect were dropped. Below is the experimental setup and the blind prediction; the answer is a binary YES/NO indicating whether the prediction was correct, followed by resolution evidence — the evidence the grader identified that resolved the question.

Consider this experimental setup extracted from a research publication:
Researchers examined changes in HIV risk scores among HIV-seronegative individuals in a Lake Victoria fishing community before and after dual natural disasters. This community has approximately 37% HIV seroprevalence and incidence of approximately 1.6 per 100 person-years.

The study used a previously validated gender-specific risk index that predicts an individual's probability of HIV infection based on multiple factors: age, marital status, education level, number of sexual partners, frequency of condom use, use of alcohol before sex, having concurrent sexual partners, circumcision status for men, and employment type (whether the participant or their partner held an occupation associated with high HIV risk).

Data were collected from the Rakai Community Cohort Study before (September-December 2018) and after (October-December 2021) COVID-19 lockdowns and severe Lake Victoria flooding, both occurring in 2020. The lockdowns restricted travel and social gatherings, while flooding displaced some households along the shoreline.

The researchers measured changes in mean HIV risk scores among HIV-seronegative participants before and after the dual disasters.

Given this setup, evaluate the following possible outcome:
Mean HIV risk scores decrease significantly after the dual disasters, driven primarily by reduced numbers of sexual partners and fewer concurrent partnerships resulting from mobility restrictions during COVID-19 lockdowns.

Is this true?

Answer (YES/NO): NO